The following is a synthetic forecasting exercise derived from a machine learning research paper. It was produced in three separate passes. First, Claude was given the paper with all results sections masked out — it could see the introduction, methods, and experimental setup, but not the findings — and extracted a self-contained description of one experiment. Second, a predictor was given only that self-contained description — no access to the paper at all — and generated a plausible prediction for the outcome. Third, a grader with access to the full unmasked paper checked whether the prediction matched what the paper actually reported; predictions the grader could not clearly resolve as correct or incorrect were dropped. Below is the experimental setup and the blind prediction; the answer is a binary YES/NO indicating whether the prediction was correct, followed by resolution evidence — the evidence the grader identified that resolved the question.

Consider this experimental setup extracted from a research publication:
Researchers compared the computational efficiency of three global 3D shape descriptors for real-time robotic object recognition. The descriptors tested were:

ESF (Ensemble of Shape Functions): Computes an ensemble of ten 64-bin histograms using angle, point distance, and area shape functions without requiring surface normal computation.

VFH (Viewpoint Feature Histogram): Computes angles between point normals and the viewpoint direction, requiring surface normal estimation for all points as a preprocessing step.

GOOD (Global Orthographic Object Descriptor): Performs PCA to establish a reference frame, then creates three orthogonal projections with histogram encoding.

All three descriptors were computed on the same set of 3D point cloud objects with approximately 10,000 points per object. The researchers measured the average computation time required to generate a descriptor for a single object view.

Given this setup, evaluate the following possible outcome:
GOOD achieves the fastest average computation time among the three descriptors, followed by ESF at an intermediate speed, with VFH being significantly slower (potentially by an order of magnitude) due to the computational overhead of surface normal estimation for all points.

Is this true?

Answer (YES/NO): YES